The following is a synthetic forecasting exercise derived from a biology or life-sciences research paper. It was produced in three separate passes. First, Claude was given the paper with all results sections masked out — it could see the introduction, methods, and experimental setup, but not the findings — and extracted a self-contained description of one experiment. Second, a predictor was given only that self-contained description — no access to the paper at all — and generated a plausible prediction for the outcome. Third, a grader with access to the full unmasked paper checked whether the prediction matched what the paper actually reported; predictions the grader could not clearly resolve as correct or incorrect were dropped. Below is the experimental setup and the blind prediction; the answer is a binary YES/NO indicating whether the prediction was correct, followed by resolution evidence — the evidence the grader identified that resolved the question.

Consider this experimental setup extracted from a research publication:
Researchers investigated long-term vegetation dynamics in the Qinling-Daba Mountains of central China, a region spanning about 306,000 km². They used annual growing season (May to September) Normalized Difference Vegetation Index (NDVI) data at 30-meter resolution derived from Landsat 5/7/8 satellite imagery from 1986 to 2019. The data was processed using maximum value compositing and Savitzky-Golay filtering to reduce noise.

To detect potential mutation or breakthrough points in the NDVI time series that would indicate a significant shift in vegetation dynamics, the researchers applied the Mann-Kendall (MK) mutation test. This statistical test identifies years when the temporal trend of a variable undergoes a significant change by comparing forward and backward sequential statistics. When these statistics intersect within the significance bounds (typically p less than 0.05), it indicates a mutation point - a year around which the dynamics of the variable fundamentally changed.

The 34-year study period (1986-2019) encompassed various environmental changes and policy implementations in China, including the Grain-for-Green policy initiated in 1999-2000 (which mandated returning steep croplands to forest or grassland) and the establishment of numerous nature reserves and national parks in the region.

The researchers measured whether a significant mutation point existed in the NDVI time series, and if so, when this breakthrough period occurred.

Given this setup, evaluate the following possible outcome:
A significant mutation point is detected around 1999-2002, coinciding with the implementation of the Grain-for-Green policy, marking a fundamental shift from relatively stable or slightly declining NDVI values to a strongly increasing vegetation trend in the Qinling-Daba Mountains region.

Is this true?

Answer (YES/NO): NO